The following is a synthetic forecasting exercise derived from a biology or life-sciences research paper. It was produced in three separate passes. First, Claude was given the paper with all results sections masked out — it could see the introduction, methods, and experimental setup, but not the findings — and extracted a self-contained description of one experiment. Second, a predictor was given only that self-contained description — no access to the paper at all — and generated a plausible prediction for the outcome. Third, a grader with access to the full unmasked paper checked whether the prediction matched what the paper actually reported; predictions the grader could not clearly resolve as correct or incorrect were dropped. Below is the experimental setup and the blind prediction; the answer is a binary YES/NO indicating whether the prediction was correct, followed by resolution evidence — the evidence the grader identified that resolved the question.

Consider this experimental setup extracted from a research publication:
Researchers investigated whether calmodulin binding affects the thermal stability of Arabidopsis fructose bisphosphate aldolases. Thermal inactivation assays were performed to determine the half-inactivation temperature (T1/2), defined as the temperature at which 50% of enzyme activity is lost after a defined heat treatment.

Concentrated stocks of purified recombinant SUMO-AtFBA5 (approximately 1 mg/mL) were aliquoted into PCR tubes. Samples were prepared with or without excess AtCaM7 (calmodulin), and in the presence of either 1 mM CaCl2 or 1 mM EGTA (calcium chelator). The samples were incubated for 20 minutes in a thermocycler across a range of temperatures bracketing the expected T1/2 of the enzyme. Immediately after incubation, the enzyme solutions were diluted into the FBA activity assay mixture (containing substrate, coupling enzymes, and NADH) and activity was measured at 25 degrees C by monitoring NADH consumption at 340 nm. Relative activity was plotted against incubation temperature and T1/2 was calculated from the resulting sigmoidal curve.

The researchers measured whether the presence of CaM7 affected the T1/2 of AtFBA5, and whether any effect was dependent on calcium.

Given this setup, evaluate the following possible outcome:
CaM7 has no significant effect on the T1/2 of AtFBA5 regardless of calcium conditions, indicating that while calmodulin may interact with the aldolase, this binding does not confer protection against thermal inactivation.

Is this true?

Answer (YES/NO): NO